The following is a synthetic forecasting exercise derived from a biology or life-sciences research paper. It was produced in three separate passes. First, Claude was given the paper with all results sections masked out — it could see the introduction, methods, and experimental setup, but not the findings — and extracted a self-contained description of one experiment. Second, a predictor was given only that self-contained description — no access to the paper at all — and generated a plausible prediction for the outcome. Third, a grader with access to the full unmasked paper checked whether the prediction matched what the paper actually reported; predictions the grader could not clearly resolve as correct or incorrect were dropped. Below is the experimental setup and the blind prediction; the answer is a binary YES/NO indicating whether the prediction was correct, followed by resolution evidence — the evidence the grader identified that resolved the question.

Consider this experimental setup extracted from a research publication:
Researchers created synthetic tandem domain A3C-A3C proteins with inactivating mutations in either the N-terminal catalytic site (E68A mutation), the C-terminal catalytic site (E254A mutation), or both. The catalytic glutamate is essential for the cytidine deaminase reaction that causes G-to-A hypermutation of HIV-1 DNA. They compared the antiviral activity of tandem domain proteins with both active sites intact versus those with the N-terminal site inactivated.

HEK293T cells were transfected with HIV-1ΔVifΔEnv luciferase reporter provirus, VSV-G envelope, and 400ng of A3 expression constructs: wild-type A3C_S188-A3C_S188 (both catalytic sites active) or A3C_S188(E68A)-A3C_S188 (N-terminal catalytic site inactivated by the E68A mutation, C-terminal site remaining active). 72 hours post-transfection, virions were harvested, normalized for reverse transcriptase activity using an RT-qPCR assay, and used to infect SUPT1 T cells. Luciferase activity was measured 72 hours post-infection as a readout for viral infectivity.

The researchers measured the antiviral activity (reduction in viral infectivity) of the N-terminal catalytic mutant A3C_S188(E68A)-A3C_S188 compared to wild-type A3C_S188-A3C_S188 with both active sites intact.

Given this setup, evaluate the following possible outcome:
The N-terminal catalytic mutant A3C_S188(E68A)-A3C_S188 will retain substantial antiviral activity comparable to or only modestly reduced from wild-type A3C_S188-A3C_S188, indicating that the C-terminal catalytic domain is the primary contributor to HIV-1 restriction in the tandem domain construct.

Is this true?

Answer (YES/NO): NO